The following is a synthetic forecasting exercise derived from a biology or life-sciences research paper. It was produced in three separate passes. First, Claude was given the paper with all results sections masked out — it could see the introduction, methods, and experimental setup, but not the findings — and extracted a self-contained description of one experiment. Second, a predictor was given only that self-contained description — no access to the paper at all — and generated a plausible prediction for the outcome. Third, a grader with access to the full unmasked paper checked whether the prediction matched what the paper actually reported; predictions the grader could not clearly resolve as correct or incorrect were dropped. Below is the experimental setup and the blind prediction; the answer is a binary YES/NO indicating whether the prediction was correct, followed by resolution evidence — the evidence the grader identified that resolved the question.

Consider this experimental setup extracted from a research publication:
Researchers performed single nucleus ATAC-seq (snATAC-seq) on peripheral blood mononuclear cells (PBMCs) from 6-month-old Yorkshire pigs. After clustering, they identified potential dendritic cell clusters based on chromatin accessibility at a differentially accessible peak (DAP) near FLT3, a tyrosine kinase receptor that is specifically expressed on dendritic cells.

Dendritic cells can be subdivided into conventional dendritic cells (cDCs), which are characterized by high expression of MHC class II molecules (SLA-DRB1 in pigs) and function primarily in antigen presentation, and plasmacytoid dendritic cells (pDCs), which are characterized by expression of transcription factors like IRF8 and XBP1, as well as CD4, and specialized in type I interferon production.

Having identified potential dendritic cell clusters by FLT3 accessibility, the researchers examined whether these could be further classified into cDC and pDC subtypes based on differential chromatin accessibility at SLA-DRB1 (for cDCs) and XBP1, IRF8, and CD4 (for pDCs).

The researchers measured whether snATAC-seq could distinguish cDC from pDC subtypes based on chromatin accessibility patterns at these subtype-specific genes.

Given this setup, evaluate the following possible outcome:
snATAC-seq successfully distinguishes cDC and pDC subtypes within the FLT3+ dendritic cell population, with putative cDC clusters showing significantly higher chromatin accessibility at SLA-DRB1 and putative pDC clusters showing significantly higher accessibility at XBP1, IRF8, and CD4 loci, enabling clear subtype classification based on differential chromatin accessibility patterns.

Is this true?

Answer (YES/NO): YES